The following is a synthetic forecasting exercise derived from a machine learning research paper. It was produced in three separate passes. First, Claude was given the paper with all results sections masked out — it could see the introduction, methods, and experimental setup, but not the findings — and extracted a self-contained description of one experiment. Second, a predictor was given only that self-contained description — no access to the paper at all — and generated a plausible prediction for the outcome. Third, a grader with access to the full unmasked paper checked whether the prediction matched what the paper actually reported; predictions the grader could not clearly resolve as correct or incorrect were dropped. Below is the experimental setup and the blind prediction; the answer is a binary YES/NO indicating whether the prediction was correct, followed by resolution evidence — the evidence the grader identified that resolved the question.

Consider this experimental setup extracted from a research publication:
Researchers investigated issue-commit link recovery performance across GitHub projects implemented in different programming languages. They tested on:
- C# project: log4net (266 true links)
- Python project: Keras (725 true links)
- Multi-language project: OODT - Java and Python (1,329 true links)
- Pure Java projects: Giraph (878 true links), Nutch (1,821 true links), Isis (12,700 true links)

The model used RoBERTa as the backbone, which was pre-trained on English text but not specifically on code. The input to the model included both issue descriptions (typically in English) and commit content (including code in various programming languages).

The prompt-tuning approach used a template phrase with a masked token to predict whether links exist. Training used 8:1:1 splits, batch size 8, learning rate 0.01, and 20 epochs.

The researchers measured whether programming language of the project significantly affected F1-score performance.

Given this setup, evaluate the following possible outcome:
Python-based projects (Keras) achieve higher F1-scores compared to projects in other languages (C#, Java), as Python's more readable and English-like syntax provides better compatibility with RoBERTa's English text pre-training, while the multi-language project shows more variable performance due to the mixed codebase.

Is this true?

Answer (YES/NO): NO